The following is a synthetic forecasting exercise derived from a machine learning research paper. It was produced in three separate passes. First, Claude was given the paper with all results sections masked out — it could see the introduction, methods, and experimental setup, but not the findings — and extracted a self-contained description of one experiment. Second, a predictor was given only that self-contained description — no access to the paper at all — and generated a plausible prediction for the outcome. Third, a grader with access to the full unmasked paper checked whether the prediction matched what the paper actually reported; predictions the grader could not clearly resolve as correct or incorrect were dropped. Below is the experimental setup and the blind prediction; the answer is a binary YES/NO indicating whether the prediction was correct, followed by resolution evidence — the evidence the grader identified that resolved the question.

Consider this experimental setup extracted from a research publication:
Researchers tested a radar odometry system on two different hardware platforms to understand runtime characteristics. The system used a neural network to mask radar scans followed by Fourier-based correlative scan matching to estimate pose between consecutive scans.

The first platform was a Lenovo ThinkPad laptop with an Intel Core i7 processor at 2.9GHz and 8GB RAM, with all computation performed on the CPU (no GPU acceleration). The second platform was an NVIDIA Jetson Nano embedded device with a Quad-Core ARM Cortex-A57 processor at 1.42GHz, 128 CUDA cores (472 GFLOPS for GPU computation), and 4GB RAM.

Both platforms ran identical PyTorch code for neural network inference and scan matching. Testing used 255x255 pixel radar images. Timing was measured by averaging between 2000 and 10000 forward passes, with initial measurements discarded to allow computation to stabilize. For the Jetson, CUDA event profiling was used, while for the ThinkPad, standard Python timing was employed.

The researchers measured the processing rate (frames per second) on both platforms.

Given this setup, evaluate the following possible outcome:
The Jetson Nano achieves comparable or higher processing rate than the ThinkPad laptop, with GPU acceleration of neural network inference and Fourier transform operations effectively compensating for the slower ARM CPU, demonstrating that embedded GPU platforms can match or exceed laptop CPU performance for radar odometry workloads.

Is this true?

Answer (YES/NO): NO